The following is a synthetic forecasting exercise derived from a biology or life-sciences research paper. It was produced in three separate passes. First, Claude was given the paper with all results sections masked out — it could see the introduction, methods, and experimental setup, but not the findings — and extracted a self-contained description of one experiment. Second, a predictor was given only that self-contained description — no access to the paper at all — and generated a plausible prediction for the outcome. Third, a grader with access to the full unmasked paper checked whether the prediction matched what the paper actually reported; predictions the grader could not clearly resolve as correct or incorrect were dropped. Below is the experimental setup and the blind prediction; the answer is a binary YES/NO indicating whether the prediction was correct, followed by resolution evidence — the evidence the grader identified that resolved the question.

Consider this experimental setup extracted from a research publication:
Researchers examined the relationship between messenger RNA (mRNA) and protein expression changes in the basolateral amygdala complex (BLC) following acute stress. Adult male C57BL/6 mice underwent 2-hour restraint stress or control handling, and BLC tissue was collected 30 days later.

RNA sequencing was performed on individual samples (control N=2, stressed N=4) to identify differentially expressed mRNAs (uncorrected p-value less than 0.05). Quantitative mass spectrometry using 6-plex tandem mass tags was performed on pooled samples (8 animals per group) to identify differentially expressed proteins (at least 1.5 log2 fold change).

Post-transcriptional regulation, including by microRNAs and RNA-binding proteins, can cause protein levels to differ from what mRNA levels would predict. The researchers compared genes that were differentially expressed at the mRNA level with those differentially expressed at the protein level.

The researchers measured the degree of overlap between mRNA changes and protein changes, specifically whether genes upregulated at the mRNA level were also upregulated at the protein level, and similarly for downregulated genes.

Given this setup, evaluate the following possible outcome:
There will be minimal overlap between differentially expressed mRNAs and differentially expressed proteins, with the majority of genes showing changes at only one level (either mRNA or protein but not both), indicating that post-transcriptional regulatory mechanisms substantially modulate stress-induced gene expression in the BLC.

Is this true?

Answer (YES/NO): YES